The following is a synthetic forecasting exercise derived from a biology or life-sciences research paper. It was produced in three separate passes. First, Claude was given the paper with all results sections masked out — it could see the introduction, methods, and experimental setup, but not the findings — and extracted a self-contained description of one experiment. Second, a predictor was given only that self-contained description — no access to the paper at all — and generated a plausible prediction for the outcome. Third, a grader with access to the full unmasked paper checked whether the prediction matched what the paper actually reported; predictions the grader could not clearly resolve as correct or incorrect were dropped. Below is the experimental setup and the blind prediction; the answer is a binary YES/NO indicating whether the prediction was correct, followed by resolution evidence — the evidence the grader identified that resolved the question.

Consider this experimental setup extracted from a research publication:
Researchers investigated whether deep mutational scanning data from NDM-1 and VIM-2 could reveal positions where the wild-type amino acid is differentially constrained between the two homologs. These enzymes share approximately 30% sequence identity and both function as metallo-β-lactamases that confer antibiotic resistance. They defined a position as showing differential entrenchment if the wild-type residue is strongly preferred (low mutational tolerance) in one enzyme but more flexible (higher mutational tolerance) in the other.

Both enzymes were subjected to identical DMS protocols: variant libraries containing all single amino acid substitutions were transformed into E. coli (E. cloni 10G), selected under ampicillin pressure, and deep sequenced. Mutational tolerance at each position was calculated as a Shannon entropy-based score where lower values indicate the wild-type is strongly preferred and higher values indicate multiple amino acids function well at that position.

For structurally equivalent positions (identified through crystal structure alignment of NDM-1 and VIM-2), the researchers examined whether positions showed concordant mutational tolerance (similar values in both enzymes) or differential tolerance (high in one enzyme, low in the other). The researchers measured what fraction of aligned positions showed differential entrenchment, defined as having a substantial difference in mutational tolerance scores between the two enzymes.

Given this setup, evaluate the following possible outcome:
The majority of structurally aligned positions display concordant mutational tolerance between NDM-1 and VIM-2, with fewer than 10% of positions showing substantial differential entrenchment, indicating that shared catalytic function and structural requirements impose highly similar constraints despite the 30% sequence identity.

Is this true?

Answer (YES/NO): NO